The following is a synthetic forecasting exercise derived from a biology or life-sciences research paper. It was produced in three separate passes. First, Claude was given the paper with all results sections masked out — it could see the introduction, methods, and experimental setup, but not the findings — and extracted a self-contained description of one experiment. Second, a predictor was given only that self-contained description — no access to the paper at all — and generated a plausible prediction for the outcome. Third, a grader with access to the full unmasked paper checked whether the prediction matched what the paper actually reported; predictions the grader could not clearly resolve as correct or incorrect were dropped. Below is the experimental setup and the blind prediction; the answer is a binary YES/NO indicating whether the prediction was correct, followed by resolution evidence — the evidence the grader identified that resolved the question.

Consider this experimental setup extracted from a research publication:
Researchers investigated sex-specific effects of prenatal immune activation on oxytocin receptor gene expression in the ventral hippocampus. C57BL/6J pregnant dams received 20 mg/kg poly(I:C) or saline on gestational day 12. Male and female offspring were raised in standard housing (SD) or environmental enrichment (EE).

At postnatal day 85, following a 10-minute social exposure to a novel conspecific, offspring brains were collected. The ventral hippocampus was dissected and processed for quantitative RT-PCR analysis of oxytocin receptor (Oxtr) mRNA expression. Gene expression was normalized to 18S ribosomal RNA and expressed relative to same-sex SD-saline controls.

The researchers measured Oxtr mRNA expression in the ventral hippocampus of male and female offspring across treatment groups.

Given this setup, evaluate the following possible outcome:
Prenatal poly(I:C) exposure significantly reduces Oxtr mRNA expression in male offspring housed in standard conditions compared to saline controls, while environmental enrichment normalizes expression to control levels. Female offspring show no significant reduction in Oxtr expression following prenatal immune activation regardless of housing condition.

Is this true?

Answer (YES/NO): NO